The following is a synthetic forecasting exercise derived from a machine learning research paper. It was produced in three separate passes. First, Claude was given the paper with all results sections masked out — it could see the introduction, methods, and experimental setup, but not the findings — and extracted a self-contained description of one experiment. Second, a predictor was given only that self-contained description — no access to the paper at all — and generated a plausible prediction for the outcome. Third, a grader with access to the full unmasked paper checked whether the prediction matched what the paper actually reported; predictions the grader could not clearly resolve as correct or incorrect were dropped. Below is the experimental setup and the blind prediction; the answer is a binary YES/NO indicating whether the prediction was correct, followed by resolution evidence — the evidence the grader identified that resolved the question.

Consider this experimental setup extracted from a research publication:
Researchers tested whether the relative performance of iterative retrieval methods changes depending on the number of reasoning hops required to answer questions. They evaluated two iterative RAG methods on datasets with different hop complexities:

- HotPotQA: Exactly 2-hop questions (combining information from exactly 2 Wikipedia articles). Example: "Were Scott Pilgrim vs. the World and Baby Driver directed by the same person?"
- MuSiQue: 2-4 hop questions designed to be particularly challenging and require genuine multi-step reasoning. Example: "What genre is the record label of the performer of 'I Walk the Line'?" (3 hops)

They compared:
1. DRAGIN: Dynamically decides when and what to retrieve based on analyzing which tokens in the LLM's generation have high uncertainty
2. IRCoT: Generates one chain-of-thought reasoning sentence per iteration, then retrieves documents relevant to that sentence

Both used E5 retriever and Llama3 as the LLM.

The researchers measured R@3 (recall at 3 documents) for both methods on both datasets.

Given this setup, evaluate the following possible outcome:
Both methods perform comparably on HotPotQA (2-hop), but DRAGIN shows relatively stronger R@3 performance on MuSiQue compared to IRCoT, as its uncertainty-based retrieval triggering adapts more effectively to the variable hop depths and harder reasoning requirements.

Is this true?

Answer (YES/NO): YES